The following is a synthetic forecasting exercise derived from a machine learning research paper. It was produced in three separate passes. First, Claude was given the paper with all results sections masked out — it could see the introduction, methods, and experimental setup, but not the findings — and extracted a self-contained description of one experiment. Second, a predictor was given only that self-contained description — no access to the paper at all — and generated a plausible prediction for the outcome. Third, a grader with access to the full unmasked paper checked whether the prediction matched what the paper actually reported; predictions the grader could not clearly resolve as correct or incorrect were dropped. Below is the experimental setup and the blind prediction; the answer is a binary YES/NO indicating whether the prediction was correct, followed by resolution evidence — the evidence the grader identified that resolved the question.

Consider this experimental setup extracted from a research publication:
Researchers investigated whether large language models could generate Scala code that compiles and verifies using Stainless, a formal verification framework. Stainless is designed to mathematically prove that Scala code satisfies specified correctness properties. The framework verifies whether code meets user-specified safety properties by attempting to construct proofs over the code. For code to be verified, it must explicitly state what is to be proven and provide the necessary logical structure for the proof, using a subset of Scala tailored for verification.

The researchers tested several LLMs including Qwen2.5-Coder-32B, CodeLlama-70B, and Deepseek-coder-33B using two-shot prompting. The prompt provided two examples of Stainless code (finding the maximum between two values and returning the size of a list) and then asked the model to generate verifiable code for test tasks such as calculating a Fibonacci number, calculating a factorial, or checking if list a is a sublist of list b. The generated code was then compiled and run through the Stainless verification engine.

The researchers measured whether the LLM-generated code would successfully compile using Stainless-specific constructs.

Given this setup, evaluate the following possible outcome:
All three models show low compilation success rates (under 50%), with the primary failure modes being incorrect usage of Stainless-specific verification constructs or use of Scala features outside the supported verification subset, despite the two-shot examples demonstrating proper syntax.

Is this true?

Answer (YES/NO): NO